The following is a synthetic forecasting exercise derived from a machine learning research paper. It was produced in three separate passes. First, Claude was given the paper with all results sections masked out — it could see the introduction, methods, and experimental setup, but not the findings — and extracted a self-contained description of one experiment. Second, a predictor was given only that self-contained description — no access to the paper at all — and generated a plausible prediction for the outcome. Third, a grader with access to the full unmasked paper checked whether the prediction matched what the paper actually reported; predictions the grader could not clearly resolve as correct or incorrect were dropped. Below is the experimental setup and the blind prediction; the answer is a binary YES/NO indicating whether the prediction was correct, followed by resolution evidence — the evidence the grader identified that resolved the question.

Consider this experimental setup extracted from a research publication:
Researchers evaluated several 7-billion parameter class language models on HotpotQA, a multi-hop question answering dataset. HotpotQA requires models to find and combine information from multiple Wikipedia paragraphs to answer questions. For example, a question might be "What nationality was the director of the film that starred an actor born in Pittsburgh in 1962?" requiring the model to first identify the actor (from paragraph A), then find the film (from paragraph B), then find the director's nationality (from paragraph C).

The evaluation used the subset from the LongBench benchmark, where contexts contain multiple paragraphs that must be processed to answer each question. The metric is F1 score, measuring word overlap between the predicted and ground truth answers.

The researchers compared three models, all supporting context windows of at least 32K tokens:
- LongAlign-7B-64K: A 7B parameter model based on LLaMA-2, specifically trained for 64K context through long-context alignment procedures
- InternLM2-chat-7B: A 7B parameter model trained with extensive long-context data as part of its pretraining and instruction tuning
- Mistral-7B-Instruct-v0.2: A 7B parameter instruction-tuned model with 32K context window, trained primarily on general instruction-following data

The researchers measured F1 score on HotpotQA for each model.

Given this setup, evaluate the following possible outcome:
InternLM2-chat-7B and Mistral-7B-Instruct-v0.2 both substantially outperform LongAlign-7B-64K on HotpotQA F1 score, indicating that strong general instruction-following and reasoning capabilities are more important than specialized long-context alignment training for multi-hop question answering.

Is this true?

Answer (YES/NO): YES